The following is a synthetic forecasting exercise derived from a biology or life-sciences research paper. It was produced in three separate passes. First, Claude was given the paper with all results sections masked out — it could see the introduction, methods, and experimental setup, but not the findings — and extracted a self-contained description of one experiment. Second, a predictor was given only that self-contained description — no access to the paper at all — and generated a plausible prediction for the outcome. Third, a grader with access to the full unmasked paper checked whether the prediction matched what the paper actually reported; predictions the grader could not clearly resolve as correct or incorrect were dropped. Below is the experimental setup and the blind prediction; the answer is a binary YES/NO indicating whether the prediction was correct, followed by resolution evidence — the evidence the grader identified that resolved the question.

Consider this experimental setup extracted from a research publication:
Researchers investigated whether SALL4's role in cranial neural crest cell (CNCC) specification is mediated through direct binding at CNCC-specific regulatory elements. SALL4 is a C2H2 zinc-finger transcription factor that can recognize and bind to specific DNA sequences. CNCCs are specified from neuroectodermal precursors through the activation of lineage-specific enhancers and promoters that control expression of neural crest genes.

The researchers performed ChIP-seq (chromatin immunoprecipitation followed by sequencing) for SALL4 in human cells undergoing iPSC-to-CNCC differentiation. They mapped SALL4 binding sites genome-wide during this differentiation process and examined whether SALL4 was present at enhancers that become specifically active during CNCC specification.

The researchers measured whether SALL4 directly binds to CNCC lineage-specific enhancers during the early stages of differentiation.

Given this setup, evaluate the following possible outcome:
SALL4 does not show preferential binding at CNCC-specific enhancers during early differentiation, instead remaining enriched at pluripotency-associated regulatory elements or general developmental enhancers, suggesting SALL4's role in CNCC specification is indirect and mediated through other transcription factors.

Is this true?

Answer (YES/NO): NO